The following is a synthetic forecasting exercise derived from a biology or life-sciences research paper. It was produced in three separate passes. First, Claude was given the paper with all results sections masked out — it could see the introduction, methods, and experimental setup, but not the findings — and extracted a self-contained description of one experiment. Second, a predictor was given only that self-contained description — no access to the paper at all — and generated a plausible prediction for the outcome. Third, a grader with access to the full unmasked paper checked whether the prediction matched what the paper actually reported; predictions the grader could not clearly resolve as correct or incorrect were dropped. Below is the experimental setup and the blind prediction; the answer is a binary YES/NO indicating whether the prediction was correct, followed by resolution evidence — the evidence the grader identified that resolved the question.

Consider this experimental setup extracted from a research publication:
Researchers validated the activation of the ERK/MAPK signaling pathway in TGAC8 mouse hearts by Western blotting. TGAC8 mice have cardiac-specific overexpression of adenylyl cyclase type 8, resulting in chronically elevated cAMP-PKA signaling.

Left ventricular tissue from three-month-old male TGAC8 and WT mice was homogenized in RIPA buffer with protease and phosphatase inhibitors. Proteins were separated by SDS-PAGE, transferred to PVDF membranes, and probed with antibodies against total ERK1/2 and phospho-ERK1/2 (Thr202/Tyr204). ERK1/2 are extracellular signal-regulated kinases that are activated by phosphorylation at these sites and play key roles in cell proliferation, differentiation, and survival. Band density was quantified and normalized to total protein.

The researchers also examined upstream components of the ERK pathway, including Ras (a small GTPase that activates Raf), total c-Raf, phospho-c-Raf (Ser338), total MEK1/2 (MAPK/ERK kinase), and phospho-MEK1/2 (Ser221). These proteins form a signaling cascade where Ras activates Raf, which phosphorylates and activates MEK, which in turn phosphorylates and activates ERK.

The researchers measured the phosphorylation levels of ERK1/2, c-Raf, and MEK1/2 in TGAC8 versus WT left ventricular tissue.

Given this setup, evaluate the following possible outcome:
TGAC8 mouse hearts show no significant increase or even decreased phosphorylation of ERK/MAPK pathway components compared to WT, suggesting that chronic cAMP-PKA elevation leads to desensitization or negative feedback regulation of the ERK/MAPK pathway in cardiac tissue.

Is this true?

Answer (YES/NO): NO